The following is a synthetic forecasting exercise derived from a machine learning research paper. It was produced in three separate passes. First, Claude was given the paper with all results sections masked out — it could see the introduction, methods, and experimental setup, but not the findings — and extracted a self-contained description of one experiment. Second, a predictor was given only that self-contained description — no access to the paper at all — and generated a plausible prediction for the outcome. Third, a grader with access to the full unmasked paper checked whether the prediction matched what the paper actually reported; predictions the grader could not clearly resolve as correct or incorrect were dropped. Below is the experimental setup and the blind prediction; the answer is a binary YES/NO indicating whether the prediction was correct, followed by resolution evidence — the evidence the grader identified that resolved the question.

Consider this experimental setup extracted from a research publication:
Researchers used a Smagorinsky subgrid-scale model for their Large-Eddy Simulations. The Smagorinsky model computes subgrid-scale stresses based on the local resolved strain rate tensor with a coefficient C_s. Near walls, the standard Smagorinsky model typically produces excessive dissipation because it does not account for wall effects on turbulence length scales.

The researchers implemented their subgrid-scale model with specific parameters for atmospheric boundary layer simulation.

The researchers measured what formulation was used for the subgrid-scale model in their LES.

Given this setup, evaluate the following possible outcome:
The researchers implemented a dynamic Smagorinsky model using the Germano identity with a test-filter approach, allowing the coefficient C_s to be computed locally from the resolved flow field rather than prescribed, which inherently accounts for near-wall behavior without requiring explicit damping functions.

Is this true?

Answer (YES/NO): NO